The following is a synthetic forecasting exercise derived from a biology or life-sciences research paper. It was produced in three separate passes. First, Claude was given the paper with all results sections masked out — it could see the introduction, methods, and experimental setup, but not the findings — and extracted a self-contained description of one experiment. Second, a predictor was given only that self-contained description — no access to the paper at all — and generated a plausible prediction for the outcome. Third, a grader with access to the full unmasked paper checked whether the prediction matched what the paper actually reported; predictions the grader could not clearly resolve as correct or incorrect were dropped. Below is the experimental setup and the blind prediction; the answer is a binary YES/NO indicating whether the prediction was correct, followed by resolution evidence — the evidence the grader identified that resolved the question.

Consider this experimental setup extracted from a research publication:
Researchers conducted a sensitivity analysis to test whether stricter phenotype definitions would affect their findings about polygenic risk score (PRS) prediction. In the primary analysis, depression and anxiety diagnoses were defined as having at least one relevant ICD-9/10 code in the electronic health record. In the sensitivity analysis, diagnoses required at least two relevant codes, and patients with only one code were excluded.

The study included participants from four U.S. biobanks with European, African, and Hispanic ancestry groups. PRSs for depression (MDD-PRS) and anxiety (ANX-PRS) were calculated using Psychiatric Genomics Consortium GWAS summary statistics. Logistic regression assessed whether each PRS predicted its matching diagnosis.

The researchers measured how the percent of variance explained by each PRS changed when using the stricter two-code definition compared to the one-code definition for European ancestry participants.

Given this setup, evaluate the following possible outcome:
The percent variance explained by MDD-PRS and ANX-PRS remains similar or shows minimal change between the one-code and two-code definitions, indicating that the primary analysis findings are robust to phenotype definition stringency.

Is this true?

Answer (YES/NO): NO